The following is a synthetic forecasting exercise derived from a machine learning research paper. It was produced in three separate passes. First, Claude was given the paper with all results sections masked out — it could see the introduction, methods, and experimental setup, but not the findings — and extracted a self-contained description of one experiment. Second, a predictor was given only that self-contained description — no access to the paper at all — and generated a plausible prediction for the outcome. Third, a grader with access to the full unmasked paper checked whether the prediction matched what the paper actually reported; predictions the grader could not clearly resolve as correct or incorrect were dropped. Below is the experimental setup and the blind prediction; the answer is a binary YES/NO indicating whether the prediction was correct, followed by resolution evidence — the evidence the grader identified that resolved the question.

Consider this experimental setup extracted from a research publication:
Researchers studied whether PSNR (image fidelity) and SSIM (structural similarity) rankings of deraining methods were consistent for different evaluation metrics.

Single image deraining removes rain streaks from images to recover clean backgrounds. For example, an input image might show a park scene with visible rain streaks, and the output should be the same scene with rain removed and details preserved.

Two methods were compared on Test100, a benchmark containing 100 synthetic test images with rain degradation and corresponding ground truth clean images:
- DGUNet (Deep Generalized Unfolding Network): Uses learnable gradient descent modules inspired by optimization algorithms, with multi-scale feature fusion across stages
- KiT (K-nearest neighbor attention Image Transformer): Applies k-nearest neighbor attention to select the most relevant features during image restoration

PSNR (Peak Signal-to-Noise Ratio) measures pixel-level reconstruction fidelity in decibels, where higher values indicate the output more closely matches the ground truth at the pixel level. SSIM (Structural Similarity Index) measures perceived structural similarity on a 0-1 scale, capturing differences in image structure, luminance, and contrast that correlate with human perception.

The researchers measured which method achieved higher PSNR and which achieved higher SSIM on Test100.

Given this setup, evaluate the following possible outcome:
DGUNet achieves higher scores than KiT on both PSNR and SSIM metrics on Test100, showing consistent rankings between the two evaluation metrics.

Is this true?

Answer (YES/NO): NO